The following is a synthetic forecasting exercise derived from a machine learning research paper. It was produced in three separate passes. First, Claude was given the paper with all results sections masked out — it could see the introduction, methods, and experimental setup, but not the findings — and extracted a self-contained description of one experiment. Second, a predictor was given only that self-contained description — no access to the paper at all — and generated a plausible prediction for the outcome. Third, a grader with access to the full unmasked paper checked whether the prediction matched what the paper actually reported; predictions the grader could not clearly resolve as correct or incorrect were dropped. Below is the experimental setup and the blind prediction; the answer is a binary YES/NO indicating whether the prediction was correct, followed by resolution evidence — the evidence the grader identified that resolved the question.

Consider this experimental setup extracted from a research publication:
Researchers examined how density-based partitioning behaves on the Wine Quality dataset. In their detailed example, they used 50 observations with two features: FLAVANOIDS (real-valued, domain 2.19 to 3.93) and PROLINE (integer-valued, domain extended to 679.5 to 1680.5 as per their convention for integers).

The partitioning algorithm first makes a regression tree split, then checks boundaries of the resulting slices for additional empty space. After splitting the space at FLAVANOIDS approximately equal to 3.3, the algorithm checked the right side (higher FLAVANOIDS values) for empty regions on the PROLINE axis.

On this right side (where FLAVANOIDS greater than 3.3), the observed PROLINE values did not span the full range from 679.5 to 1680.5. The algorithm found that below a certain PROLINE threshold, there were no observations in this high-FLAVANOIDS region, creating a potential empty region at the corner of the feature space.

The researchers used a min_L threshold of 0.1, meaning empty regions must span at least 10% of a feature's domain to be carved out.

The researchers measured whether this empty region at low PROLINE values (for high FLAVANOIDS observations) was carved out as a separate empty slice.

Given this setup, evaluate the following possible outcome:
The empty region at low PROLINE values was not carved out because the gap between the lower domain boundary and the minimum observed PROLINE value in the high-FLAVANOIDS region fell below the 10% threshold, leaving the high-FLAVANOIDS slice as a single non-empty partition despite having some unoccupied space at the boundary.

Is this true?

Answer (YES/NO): NO